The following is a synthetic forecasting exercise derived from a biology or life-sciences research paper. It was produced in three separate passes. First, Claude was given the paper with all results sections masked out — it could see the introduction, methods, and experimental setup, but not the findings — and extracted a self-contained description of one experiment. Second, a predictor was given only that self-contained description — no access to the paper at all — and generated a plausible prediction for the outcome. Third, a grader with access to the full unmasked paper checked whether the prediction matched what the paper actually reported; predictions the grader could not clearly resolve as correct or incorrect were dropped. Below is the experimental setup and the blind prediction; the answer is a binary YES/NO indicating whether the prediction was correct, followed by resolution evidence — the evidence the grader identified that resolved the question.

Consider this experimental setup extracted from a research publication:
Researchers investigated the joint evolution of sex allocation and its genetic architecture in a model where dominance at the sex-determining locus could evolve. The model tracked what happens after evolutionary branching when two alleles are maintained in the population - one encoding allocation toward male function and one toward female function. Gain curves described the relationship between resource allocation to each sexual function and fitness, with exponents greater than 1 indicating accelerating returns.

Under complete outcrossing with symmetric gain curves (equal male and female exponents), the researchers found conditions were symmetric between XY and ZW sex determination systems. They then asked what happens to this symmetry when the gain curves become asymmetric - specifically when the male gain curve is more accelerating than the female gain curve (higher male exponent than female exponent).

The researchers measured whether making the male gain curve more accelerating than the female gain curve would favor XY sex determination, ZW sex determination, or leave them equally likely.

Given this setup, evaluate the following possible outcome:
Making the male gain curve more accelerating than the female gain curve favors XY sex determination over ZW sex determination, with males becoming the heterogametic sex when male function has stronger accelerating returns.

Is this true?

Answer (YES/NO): NO